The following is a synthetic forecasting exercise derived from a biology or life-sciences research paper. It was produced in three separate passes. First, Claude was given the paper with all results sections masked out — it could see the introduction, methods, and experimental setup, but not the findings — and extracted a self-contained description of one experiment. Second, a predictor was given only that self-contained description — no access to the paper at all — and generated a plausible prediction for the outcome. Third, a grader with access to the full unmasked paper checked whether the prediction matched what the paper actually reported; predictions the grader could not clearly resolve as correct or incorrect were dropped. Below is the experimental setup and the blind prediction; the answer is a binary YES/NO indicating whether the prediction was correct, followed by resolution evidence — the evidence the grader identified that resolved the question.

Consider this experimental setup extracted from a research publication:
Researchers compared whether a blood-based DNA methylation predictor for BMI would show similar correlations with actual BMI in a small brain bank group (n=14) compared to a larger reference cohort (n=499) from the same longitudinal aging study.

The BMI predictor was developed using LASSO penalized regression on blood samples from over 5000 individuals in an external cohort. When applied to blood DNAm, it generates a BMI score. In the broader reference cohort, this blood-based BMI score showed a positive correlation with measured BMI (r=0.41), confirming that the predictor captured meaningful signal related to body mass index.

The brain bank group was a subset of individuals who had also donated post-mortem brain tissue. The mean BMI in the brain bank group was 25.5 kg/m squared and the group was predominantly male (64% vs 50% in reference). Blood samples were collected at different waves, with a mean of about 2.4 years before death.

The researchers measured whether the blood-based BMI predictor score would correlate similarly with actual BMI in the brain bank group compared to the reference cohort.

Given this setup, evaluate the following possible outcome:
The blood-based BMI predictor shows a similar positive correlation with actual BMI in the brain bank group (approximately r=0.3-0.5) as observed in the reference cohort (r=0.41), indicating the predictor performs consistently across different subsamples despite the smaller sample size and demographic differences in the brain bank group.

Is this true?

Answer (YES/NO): NO